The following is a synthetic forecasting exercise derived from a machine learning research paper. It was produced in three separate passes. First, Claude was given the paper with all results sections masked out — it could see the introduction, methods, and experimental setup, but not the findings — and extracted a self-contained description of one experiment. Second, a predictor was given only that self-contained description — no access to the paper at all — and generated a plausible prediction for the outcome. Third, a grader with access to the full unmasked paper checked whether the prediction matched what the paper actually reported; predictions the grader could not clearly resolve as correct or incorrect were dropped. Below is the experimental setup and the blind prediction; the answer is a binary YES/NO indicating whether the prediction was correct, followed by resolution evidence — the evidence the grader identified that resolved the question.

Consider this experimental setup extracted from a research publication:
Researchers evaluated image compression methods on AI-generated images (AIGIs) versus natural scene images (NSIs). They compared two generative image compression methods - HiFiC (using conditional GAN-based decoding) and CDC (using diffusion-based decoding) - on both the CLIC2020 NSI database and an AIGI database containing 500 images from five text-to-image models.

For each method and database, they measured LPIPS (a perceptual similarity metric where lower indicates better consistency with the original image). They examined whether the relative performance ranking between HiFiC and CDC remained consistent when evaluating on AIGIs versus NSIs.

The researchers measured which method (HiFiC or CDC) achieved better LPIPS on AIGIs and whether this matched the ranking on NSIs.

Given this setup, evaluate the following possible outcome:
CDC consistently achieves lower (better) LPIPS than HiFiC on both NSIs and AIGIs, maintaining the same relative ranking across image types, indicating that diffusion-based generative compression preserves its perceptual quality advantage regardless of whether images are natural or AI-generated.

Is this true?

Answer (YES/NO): NO